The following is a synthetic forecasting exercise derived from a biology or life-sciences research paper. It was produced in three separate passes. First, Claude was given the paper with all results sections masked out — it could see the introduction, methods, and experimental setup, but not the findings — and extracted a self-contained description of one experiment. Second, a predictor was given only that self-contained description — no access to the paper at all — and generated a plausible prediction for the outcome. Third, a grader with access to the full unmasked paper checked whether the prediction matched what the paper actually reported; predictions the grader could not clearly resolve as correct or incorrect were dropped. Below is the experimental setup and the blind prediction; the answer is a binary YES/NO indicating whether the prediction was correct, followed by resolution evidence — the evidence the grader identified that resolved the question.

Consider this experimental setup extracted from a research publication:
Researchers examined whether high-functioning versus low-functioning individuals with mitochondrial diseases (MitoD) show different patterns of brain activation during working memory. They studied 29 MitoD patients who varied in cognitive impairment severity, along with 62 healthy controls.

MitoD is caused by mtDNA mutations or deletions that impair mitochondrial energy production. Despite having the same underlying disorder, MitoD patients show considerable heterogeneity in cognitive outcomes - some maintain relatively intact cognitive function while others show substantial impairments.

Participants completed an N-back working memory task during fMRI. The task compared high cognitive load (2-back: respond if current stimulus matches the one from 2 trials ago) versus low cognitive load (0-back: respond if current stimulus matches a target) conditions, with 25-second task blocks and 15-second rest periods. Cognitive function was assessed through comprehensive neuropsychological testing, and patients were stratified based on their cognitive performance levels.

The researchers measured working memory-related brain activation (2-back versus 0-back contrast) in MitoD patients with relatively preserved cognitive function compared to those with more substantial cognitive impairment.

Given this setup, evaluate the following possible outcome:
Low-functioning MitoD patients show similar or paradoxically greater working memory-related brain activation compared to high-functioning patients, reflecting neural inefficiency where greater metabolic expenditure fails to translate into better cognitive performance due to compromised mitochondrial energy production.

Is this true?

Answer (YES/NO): NO